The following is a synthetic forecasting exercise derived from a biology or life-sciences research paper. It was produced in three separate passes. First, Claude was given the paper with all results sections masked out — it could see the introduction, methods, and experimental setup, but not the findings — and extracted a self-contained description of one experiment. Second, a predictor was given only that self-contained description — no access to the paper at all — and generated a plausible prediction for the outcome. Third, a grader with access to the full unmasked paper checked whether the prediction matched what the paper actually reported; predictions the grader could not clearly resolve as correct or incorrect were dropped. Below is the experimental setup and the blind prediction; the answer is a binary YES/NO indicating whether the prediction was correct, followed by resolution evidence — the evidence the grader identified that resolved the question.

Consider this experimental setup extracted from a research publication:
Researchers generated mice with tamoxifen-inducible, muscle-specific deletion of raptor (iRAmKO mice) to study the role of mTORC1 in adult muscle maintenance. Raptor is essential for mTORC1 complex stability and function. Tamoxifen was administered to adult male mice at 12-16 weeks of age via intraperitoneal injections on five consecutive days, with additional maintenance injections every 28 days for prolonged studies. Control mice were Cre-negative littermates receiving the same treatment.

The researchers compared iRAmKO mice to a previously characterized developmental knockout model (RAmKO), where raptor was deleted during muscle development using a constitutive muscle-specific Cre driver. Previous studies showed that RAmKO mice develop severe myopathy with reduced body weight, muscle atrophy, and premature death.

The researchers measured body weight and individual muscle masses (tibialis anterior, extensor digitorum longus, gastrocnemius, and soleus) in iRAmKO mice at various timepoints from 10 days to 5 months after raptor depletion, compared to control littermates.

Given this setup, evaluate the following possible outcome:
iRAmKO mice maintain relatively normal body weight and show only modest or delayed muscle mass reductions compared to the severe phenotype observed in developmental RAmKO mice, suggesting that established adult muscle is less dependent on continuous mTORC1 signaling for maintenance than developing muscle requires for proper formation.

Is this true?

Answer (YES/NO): NO